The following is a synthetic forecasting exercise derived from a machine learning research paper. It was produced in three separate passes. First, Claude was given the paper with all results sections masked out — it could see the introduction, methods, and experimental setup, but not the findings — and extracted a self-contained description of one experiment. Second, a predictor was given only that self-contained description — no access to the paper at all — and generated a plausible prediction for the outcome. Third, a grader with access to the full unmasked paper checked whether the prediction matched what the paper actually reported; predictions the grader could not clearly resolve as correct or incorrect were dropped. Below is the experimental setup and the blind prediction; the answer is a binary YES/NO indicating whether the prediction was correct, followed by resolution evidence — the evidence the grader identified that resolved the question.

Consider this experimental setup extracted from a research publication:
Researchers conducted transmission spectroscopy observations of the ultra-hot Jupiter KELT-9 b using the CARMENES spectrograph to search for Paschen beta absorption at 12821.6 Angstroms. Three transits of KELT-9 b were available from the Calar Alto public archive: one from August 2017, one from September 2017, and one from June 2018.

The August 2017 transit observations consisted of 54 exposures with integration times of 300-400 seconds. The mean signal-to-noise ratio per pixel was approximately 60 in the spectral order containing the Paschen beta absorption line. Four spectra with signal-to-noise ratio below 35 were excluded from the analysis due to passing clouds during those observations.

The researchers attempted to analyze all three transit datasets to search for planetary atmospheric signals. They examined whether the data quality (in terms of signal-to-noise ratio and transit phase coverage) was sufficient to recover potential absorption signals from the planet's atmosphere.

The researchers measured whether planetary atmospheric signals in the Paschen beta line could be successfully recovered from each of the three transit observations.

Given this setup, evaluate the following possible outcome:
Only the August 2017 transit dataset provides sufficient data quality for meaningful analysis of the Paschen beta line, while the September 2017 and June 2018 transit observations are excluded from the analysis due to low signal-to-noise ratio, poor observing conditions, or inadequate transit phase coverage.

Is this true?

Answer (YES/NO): YES